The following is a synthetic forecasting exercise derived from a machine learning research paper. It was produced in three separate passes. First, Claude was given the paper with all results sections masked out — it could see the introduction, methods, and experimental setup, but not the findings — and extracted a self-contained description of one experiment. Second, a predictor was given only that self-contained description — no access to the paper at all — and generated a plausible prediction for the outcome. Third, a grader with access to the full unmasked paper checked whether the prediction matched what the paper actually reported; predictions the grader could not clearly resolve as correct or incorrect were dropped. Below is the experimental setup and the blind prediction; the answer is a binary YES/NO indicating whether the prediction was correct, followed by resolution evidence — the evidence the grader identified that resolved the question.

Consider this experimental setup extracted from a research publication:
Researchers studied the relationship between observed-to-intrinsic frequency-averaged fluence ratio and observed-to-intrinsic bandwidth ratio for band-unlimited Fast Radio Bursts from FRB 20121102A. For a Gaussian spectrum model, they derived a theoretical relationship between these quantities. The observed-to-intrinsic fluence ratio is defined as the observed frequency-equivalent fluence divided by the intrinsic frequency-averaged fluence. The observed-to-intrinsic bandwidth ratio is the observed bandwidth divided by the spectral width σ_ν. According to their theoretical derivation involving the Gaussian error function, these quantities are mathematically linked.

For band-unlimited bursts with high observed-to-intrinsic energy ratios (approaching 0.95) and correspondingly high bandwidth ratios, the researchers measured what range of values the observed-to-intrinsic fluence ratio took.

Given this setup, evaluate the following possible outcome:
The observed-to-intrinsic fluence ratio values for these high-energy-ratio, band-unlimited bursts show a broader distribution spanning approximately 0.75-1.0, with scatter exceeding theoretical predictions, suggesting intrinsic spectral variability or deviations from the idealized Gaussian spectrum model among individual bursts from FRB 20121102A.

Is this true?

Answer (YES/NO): NO